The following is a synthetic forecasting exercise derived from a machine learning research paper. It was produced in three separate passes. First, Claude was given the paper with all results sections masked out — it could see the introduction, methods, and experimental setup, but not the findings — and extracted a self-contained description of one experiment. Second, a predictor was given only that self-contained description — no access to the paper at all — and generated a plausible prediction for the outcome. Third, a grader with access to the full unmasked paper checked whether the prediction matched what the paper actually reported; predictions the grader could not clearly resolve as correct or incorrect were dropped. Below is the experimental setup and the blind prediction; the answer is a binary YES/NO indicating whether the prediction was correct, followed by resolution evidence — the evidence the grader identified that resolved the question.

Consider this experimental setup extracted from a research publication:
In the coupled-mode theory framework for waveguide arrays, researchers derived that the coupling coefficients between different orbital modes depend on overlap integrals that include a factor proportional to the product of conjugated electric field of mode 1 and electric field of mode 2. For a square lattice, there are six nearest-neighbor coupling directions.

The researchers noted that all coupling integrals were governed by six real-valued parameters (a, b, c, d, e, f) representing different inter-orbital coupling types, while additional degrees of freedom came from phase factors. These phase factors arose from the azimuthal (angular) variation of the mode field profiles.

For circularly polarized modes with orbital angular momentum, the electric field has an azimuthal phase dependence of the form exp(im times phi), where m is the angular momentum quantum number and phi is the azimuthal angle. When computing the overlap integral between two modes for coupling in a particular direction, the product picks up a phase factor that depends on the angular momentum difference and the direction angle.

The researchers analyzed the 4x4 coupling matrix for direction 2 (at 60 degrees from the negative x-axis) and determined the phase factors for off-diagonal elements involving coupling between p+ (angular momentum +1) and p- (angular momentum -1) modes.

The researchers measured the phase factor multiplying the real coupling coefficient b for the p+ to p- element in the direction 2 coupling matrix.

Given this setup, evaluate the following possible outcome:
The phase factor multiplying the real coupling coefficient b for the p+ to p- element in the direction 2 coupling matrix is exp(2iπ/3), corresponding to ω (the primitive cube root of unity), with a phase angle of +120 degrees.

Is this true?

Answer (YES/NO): NO